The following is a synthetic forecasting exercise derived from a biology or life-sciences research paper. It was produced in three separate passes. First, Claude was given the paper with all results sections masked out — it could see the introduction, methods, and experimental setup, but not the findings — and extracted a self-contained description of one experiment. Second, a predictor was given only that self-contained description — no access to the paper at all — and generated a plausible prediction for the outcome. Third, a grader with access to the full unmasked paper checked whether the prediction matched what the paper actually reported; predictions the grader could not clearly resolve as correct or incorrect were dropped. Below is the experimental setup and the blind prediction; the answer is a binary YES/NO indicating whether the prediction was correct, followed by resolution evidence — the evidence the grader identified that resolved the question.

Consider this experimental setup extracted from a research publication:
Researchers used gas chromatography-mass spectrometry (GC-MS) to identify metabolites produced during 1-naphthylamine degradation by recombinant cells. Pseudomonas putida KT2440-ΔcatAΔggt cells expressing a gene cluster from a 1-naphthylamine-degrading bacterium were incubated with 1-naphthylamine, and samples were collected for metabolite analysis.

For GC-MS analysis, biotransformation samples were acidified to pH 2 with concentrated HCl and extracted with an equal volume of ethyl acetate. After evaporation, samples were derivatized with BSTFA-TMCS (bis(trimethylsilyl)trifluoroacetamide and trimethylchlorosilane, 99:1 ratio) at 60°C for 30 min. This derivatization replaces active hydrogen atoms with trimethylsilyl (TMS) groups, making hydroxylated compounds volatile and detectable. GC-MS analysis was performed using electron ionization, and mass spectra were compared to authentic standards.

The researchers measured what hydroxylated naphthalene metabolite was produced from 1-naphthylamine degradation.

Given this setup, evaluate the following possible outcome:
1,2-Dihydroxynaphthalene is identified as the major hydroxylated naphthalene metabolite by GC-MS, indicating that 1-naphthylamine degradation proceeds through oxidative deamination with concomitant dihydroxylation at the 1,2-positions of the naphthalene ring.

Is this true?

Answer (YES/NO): YES